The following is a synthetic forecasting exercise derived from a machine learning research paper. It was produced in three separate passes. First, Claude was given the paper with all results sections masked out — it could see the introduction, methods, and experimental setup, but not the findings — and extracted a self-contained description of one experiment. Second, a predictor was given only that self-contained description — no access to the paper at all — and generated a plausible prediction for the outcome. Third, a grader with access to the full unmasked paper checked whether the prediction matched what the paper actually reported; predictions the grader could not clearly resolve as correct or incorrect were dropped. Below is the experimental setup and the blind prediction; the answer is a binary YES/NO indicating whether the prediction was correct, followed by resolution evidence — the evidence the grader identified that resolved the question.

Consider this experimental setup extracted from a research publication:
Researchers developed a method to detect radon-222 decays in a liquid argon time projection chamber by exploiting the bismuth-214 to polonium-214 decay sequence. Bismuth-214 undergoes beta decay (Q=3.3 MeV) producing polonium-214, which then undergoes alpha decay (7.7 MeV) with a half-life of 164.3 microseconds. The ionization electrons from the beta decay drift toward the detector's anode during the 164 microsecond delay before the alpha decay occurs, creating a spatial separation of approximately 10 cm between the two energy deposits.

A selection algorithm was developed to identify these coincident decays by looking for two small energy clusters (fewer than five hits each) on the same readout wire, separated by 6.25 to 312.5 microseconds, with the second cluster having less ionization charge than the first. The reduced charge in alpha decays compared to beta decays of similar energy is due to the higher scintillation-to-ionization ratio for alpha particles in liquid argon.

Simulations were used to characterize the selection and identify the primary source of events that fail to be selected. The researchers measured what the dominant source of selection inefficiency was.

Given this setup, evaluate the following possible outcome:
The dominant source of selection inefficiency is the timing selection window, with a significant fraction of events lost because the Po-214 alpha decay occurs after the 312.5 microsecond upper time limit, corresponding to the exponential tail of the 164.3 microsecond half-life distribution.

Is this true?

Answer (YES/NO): NO